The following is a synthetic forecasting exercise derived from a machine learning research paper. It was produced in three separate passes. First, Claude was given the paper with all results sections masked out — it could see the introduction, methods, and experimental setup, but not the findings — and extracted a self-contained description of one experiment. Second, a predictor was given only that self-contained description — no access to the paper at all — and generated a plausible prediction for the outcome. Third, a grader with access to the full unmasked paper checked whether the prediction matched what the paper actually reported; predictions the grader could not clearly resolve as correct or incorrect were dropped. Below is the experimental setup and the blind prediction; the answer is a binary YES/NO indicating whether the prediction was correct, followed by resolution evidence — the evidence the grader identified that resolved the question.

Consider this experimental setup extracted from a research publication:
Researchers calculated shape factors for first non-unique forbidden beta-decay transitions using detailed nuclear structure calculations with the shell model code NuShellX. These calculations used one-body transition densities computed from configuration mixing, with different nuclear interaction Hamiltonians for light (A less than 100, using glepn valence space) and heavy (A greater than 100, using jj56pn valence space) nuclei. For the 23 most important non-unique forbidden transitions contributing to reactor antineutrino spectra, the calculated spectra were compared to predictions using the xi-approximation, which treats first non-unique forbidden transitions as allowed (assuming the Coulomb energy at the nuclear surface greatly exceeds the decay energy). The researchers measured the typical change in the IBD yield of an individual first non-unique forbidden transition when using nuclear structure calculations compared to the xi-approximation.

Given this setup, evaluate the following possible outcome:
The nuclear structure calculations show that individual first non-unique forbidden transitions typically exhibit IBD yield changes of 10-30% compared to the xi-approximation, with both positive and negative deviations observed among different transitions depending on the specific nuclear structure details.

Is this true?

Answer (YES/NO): YES